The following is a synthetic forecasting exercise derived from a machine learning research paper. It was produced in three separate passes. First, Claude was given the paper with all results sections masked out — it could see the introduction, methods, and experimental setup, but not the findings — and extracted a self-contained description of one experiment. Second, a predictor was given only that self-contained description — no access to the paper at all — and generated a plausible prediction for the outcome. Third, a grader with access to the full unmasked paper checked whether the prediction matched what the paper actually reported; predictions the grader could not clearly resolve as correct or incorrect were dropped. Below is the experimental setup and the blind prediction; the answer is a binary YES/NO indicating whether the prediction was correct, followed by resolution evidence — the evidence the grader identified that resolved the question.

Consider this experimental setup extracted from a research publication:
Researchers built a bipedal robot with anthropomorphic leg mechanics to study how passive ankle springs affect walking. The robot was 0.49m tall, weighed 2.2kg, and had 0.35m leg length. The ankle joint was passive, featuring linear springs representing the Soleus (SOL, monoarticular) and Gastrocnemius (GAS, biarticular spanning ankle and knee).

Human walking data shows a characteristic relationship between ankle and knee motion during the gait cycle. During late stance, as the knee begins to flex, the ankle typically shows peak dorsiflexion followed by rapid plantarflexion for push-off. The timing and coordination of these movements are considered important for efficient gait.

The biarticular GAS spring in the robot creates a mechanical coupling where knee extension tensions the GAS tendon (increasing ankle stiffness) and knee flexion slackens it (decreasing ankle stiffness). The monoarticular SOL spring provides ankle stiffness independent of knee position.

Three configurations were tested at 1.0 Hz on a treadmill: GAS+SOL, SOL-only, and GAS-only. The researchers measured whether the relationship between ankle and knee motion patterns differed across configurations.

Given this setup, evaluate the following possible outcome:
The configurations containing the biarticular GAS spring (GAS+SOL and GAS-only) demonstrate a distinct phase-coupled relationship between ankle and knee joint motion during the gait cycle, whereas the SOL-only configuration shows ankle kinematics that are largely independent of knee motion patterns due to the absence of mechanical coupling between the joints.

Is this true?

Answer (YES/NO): NO